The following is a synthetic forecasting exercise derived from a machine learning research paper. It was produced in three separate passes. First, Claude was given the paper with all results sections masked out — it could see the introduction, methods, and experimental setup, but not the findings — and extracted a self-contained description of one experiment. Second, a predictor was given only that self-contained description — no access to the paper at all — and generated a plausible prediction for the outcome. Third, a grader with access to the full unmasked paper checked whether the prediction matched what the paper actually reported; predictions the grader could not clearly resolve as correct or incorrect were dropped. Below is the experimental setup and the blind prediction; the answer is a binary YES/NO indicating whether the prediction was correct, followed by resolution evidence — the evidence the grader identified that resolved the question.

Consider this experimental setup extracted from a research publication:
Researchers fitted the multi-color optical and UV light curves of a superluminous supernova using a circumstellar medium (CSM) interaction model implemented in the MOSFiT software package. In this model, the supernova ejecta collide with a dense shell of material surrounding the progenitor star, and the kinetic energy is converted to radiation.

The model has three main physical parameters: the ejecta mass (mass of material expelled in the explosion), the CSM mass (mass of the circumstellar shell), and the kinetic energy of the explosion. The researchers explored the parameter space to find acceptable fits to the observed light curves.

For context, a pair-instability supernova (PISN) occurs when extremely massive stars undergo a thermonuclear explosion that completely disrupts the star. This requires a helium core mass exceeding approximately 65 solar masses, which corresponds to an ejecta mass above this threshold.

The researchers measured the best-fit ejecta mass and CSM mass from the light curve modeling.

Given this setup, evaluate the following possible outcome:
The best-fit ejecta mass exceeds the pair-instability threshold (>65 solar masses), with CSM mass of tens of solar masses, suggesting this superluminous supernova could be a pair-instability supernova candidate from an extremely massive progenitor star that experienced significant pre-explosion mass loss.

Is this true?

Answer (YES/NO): NO